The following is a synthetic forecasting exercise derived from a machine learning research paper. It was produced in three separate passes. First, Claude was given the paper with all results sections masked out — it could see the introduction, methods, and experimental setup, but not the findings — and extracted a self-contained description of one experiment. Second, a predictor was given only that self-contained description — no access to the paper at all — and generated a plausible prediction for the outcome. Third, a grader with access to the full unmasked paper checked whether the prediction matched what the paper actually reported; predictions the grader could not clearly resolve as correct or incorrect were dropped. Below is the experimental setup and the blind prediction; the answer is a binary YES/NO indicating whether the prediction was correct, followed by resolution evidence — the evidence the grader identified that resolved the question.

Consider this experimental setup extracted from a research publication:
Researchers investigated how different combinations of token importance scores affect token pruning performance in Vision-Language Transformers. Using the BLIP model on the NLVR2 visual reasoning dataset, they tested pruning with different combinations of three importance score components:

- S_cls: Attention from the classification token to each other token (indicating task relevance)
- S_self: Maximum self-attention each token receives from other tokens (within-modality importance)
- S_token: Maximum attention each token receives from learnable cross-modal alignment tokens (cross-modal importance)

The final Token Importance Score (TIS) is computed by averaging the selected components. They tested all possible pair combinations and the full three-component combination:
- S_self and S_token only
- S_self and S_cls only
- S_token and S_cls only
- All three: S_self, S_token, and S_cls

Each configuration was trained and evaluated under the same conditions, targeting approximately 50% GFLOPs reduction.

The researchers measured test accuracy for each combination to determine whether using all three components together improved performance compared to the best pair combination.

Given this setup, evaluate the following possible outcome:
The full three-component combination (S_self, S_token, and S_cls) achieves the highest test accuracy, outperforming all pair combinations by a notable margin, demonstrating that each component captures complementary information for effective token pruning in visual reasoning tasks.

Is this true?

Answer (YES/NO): NO